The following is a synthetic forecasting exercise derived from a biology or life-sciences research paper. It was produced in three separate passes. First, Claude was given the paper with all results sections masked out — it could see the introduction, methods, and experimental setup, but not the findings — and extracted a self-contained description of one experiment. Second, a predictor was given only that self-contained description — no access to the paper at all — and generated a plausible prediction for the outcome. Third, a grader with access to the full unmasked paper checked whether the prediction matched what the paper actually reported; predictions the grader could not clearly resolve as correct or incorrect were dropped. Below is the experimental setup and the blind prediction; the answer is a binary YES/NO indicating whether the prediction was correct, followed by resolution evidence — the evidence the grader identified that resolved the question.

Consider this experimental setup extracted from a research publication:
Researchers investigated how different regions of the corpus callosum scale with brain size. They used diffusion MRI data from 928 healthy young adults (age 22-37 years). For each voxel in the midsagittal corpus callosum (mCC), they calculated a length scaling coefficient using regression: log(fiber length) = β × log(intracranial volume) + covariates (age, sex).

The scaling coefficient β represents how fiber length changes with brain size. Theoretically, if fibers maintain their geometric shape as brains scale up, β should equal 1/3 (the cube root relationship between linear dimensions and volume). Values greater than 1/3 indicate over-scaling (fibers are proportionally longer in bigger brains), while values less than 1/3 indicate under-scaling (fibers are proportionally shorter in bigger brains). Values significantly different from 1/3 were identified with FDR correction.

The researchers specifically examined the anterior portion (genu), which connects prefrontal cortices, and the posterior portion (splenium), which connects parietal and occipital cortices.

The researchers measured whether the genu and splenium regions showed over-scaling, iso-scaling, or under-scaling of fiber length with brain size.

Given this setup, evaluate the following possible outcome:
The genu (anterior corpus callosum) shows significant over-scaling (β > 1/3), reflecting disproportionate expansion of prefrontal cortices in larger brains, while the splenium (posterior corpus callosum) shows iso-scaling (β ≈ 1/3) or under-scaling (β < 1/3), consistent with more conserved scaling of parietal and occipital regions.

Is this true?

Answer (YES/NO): NO